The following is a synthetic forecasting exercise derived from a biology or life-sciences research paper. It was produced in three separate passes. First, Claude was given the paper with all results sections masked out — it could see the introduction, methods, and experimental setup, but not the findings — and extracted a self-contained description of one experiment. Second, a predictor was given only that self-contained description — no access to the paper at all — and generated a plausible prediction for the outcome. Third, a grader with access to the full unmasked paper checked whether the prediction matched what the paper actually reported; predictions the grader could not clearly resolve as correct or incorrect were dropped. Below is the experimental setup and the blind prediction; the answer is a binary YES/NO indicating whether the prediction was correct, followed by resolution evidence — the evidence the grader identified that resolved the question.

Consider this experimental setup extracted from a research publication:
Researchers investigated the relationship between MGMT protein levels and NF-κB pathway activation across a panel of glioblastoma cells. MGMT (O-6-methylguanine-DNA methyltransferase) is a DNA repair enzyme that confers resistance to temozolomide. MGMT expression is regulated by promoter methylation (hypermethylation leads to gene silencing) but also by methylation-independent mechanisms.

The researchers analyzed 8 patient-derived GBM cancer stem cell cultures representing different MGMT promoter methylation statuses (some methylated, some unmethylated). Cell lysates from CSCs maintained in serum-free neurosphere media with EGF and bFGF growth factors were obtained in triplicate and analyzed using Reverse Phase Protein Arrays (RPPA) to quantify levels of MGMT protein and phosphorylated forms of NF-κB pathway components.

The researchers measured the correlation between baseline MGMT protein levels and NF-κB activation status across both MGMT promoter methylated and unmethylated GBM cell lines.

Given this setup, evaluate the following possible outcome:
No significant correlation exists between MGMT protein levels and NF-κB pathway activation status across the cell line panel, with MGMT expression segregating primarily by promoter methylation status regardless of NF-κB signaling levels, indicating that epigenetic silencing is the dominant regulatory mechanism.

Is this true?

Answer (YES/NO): NO